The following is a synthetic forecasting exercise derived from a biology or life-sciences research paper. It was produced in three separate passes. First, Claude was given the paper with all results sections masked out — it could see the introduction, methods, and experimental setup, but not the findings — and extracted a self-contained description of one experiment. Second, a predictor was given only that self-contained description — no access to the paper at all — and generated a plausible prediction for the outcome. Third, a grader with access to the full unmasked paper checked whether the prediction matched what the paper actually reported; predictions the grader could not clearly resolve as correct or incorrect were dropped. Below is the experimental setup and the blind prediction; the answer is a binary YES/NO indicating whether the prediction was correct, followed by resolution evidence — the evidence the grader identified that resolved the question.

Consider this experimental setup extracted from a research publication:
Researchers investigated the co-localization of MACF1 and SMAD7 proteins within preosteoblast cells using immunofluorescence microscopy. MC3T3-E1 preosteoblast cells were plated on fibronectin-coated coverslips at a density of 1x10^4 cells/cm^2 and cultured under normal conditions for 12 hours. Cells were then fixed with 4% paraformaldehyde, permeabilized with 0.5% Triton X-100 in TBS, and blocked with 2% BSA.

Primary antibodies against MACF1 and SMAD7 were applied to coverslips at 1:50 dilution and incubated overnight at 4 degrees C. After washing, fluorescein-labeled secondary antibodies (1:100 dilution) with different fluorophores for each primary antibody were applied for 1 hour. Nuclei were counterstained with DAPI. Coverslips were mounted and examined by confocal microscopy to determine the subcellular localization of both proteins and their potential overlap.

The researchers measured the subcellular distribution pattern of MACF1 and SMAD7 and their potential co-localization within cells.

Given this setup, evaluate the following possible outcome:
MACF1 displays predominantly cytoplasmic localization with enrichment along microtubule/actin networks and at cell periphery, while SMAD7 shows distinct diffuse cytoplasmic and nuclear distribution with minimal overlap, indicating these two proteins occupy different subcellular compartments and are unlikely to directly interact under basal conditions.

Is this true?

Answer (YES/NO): NO